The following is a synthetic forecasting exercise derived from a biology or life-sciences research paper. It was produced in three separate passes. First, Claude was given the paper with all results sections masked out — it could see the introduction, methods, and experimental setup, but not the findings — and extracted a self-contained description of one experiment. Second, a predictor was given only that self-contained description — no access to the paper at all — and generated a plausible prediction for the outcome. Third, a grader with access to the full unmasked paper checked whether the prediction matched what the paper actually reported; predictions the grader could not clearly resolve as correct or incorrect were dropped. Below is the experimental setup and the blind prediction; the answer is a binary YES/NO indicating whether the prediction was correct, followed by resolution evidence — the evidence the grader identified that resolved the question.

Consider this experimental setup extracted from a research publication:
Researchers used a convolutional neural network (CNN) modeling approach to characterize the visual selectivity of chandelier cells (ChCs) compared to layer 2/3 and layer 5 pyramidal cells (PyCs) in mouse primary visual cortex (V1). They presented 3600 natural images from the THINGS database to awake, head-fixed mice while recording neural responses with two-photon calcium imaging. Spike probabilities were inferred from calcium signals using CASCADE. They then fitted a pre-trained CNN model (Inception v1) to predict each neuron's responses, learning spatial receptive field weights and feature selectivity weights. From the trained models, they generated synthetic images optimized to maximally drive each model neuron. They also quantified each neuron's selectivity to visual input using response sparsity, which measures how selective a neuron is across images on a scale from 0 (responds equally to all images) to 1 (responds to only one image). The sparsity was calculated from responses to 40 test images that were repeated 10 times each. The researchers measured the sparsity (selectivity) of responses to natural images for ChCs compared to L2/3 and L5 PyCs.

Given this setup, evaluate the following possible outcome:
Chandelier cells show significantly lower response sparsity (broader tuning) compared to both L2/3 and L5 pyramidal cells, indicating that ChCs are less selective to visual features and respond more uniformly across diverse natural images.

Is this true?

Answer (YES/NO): YES